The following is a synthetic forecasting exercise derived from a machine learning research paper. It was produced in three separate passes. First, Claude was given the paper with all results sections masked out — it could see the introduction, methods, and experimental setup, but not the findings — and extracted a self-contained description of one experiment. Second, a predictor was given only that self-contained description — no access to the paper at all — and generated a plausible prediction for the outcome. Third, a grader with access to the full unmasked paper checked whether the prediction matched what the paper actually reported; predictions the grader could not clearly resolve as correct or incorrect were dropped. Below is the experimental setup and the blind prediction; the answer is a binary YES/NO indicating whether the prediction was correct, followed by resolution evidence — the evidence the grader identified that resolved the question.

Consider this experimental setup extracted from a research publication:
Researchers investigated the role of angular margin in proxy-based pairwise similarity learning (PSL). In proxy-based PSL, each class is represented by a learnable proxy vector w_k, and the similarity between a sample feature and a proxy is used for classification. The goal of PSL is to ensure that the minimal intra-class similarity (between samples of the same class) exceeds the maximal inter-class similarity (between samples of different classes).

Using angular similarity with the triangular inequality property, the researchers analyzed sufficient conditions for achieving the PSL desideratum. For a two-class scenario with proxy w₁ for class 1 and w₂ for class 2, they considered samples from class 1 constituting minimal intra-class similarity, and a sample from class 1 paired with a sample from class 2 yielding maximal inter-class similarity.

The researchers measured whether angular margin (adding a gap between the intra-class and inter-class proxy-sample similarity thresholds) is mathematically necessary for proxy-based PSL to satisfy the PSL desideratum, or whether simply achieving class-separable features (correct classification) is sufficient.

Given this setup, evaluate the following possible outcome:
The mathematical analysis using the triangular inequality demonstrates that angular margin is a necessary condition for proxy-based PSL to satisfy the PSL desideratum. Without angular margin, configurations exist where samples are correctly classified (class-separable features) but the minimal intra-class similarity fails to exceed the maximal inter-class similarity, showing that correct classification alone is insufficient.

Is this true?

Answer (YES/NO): YES